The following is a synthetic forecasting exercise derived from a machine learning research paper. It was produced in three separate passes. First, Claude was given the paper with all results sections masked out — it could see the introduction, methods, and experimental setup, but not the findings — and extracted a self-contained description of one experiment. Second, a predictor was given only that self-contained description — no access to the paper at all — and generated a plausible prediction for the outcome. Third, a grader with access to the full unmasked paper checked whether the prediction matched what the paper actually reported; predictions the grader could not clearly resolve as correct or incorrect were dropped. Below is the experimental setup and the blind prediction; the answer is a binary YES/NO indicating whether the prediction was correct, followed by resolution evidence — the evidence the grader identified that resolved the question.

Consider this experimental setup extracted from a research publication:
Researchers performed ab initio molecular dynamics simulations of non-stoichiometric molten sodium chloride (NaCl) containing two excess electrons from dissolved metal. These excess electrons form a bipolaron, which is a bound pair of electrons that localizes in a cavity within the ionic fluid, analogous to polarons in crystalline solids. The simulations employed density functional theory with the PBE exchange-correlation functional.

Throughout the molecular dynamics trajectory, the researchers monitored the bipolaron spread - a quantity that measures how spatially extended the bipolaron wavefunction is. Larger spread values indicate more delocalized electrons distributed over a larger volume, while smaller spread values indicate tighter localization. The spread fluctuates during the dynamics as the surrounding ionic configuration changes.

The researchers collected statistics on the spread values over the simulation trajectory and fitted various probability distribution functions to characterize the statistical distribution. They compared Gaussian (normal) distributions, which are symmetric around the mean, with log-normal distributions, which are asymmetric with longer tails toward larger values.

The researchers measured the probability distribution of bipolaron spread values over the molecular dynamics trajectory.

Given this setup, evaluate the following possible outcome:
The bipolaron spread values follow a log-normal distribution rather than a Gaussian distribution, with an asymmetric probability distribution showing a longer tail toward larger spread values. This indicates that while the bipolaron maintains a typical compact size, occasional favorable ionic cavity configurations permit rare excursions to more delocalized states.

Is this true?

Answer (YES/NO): YES